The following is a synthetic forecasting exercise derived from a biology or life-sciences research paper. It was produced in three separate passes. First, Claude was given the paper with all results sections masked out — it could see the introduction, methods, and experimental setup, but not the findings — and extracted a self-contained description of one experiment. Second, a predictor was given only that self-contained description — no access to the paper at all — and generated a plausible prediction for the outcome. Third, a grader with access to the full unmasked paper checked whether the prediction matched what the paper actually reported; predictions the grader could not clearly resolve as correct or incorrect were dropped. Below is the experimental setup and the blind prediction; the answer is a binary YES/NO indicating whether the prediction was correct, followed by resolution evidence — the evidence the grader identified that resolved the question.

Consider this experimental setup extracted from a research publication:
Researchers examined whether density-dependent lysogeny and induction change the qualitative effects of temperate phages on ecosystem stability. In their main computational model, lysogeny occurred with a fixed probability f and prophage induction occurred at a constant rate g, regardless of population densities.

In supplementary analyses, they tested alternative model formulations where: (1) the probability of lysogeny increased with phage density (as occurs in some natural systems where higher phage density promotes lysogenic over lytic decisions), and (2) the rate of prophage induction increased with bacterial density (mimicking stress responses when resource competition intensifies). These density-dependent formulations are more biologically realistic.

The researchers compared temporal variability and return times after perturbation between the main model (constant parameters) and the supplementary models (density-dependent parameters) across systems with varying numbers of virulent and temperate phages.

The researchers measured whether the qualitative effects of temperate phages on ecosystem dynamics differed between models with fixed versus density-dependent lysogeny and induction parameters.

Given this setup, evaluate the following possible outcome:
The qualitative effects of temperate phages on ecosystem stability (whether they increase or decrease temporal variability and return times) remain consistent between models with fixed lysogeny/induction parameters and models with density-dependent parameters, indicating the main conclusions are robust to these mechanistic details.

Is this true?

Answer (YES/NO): YES